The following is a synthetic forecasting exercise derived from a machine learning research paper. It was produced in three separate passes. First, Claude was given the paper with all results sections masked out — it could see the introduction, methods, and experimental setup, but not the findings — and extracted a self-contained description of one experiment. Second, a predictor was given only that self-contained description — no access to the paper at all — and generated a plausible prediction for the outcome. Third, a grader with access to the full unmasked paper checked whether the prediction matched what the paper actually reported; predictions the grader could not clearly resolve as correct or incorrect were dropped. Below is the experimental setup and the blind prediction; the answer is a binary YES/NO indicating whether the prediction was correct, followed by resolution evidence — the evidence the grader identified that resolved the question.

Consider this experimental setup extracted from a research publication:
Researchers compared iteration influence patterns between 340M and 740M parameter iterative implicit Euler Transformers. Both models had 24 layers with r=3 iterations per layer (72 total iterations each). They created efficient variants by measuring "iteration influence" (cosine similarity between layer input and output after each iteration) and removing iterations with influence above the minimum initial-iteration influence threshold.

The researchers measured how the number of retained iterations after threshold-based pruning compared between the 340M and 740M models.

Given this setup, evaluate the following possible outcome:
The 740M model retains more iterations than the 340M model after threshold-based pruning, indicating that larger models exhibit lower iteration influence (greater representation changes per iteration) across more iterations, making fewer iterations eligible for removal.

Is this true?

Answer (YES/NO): YES